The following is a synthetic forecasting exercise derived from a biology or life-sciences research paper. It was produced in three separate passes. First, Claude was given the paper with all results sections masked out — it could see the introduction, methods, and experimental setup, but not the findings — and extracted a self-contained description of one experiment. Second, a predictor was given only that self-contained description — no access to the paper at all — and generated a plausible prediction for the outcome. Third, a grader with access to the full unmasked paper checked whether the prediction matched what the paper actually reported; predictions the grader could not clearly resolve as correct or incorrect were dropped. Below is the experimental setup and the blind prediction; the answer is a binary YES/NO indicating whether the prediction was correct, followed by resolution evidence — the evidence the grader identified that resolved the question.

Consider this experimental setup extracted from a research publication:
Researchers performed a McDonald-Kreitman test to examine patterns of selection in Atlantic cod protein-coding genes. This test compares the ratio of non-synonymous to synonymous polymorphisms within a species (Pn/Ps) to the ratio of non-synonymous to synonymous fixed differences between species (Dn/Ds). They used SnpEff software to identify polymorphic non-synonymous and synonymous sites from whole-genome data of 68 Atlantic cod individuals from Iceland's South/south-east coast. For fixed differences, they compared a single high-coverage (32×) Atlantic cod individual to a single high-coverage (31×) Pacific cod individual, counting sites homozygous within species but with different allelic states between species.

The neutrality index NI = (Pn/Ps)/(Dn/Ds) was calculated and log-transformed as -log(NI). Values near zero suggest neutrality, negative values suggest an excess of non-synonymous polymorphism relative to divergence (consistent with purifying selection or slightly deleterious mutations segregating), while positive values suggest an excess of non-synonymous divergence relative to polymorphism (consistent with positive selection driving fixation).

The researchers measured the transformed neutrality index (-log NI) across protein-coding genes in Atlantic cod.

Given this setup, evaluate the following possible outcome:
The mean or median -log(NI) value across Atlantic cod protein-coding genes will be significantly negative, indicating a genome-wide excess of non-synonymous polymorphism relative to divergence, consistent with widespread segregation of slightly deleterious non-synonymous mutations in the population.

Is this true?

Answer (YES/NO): NO